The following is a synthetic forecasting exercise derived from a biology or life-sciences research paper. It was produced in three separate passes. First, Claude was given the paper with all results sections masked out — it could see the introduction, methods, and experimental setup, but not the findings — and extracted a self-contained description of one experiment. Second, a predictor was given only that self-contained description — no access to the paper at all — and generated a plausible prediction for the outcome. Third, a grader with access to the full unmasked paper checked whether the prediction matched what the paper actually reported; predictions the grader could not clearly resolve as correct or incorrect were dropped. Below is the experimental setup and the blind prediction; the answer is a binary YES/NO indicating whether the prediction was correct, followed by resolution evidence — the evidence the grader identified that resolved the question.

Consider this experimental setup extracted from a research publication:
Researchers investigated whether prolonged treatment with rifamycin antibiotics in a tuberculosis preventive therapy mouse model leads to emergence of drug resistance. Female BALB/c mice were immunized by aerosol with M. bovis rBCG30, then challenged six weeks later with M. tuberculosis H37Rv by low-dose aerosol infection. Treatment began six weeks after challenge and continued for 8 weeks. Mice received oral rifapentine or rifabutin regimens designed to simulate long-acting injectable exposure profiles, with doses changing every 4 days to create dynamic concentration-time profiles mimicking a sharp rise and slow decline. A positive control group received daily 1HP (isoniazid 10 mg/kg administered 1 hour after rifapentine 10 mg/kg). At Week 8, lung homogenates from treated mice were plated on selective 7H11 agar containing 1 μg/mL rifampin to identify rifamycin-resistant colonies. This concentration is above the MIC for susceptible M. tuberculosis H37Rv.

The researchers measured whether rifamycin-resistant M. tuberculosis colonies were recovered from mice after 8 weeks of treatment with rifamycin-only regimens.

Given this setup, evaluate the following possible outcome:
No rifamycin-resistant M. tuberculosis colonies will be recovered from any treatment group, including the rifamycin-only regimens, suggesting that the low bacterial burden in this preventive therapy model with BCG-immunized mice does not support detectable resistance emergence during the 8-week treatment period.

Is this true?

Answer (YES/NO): YES